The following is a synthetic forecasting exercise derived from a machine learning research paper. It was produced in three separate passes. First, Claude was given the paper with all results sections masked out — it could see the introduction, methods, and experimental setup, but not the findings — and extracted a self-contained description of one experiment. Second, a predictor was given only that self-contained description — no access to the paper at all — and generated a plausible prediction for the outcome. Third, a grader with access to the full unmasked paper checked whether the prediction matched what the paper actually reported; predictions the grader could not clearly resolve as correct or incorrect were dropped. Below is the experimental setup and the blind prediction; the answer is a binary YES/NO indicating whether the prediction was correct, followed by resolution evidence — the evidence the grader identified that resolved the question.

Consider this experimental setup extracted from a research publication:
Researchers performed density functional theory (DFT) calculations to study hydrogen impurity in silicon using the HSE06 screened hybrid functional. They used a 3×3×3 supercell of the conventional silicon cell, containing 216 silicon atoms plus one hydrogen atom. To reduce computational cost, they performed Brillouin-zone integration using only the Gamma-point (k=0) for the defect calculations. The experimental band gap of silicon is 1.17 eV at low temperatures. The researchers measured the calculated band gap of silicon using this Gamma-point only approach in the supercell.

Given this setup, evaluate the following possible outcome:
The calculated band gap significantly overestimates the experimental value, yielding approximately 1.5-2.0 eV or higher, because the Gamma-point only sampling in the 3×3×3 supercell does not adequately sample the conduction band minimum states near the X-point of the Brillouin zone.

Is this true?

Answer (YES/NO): NO